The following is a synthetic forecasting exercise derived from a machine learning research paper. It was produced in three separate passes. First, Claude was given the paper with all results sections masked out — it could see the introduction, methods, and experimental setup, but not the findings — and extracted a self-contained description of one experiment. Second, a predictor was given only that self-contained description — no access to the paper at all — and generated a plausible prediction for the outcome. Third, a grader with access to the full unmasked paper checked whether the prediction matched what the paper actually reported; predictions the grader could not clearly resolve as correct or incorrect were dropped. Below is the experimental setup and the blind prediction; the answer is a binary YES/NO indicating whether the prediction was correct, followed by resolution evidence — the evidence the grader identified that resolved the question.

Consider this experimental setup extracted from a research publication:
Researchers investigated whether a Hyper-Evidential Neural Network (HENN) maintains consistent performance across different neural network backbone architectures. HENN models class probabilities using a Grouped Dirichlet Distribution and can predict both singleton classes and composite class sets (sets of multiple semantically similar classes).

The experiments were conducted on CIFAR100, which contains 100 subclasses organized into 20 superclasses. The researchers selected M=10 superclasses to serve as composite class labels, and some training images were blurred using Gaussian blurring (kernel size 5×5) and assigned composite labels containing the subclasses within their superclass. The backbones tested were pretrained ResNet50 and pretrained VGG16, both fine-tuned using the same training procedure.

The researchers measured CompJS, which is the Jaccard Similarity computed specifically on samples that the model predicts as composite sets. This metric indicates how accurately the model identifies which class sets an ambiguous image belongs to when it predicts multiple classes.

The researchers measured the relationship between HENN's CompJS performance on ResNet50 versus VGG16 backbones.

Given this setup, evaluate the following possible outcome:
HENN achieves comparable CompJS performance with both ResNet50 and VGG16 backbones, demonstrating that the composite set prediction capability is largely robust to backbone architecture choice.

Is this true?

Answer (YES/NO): NO